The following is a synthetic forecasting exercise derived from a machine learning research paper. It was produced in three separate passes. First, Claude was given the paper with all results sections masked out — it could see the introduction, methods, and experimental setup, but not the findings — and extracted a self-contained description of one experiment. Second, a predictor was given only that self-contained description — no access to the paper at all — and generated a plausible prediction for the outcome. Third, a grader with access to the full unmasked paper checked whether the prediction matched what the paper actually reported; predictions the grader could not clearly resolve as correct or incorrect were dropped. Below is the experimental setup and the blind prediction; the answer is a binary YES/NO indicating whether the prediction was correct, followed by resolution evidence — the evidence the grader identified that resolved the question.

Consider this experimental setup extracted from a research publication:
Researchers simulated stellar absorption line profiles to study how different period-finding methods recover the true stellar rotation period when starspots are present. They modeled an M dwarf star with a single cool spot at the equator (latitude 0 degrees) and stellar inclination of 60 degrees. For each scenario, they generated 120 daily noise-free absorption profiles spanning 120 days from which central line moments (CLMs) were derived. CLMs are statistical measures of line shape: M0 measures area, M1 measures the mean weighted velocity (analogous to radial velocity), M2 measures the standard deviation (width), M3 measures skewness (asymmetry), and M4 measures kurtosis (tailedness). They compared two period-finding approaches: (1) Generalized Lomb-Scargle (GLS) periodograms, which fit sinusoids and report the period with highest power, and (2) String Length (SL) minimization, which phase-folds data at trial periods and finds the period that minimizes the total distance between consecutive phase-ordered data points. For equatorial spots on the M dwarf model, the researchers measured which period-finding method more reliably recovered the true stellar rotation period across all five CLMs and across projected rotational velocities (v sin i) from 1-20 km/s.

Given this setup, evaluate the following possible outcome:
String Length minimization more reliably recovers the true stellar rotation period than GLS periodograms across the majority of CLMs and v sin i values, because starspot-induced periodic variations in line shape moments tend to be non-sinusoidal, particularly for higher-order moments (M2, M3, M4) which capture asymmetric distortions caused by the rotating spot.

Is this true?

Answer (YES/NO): YES